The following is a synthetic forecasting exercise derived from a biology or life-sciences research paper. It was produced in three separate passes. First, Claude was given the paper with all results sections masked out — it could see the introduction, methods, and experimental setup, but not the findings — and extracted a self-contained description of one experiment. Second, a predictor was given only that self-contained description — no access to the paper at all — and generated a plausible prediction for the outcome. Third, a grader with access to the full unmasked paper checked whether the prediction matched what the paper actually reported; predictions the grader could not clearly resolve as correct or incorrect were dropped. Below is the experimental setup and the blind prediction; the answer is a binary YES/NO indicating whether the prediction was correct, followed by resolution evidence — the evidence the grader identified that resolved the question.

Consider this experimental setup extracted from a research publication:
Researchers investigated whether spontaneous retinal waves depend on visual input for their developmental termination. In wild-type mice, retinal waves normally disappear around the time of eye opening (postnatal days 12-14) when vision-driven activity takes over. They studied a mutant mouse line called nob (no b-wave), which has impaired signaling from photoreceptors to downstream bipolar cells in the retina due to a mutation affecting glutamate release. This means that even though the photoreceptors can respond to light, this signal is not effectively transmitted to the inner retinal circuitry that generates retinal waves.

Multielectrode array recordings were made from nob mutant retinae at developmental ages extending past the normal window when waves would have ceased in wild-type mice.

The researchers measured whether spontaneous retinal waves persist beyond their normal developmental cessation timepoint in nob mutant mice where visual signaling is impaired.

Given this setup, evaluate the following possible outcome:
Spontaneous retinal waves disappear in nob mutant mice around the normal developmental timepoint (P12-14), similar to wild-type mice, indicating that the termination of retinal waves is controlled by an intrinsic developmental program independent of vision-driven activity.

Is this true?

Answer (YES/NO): NO